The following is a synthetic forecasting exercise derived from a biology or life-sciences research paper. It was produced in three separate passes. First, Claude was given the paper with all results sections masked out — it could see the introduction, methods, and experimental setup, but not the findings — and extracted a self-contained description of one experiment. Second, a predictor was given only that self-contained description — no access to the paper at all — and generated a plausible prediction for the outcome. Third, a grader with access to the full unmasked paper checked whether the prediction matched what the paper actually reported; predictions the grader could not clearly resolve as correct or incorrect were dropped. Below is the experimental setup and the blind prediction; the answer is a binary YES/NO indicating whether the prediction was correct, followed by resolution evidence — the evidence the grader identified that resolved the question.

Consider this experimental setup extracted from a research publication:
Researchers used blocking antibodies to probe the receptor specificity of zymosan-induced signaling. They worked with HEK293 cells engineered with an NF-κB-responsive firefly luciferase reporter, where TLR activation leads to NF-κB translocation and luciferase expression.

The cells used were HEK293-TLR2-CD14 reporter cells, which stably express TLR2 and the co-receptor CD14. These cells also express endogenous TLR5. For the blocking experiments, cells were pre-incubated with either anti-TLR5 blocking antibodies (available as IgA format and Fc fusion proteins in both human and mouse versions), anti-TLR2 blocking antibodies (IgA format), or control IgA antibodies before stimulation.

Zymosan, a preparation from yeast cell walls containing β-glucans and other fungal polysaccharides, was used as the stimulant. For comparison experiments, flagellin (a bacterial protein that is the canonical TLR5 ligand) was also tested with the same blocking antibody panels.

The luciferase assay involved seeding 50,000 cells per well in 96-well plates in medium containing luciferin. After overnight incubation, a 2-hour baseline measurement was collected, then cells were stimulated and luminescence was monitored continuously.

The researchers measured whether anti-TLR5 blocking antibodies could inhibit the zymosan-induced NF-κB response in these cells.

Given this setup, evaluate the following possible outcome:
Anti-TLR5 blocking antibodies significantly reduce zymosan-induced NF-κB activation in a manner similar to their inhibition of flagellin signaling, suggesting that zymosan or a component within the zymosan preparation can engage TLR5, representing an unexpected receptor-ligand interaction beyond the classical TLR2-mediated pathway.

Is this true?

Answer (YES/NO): NO